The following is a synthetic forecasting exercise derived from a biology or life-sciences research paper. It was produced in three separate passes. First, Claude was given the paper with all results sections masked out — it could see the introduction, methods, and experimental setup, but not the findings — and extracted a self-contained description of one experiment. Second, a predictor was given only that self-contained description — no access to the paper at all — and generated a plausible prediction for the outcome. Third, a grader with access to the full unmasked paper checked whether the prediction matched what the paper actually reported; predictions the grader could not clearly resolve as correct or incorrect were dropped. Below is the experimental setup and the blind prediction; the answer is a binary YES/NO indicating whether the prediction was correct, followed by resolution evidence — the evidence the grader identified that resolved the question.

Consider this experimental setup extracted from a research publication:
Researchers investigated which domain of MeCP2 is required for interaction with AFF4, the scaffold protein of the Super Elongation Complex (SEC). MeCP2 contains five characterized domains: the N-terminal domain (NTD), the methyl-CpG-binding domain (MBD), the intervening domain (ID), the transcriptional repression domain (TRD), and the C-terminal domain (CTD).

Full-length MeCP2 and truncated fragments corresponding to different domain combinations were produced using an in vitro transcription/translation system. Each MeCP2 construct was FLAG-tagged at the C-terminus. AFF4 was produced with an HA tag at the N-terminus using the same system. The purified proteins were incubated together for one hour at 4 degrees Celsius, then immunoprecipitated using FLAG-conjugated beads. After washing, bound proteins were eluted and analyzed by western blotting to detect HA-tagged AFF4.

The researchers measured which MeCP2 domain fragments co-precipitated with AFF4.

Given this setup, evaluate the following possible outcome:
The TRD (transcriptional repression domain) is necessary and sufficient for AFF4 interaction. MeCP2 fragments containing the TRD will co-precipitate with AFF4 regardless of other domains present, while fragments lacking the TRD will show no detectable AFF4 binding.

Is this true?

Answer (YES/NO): NO